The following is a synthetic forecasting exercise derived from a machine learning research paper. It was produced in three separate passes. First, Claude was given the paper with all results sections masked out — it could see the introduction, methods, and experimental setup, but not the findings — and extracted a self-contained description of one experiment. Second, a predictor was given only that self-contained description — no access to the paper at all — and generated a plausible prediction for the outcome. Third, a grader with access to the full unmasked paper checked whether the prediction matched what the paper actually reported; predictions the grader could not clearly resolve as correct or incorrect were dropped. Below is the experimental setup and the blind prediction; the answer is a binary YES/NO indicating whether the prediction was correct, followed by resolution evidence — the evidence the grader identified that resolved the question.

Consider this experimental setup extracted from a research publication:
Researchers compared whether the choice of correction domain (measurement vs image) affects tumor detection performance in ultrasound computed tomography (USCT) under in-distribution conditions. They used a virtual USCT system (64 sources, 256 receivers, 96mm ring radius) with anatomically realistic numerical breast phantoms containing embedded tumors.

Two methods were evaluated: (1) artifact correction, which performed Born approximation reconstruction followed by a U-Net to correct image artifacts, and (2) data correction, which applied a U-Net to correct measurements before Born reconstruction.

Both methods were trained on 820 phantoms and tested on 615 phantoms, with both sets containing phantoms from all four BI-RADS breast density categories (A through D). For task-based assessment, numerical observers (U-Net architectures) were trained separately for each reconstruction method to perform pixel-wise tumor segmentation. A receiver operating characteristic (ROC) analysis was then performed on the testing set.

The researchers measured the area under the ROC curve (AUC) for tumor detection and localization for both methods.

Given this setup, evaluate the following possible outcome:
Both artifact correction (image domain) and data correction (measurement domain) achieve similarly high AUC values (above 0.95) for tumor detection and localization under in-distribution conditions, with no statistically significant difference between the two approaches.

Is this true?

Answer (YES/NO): NO